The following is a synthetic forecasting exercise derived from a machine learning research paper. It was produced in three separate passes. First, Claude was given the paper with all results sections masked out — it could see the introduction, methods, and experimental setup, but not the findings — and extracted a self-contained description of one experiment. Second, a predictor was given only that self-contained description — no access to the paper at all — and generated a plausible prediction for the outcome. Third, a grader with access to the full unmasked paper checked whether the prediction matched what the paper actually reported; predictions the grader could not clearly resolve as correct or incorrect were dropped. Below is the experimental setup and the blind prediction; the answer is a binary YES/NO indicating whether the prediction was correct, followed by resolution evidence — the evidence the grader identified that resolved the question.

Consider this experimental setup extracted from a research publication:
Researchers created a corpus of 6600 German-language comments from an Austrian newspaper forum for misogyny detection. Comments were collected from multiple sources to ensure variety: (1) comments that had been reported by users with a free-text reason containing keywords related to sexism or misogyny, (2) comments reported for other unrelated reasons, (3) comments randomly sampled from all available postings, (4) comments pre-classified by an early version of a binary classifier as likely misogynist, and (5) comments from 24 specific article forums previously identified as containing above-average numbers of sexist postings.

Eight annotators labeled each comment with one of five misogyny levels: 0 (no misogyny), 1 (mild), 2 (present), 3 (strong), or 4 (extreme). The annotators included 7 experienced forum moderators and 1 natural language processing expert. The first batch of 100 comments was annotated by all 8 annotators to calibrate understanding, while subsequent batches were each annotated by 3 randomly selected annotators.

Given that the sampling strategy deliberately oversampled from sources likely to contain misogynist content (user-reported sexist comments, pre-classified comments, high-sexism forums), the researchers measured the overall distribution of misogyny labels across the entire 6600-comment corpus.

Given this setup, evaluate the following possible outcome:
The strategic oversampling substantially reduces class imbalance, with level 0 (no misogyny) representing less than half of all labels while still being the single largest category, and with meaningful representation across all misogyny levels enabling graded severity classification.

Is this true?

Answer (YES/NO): NO